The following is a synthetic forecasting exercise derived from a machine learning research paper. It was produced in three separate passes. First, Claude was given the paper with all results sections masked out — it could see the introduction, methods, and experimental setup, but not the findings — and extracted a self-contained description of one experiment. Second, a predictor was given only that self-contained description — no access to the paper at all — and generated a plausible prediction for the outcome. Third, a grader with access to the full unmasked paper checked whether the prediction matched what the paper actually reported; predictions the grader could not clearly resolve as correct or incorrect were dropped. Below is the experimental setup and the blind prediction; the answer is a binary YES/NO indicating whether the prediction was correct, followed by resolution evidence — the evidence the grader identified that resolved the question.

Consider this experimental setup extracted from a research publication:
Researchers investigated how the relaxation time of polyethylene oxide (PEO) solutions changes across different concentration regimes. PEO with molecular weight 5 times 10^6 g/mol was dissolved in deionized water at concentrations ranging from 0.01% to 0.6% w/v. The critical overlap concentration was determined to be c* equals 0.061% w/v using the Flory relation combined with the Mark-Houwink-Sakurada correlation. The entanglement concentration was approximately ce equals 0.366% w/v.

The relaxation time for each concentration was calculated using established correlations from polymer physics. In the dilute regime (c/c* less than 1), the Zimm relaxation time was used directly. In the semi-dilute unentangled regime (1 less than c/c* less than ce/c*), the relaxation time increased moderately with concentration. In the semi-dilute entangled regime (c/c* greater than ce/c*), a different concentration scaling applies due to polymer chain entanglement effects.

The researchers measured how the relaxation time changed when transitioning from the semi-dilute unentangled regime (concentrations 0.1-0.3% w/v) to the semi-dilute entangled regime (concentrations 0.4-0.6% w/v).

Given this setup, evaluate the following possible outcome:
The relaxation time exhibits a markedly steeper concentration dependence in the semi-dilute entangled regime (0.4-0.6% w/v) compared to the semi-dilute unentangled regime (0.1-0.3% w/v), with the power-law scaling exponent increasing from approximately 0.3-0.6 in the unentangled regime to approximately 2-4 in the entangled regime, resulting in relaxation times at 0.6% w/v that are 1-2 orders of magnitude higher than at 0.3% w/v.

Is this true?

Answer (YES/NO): YES